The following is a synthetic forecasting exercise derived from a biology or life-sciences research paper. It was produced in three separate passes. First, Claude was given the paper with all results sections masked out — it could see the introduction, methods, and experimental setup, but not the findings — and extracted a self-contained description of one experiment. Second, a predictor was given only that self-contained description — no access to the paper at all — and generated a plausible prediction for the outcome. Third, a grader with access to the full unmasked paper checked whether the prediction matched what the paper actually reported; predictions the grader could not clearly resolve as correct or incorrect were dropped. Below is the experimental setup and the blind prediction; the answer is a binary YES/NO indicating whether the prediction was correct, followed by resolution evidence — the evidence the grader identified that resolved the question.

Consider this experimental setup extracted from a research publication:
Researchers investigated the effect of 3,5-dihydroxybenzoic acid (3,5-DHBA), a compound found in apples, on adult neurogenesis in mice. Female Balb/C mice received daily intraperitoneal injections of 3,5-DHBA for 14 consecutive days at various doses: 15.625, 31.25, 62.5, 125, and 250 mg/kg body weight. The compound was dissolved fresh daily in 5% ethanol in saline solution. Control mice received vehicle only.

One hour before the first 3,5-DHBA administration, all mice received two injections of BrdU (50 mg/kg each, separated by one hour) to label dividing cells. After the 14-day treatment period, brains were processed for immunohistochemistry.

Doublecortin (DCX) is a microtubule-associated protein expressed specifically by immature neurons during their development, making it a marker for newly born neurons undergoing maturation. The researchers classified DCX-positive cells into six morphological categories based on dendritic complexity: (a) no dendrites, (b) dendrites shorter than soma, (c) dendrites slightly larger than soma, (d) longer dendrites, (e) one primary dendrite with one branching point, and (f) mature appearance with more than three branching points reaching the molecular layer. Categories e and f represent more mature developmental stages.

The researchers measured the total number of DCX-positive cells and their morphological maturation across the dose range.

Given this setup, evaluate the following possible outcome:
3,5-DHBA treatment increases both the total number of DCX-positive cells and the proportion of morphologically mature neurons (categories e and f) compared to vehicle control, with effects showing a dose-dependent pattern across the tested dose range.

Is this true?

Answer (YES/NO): NO